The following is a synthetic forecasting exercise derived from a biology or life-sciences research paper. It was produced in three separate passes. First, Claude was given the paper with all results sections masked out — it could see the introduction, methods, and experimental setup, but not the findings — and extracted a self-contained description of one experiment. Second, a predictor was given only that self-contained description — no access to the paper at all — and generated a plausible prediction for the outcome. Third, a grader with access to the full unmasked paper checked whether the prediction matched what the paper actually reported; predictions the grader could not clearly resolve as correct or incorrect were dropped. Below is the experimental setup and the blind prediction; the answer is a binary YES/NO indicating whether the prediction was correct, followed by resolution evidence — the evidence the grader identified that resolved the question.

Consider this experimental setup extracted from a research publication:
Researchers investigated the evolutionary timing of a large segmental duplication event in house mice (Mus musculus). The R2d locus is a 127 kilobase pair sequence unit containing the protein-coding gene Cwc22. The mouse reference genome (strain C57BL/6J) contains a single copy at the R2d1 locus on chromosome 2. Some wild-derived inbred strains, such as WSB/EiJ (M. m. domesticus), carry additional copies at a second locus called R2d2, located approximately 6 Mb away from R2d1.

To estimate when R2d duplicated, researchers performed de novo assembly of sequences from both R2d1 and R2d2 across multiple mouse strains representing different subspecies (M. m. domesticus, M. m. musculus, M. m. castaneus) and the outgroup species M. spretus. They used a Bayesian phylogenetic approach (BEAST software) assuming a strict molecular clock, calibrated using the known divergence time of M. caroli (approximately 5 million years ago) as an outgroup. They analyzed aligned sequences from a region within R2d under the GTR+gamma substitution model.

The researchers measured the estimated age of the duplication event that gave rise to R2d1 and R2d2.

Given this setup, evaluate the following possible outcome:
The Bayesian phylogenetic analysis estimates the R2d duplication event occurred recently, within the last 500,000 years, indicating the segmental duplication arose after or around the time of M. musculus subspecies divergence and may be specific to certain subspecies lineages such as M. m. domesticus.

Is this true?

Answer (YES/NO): NO